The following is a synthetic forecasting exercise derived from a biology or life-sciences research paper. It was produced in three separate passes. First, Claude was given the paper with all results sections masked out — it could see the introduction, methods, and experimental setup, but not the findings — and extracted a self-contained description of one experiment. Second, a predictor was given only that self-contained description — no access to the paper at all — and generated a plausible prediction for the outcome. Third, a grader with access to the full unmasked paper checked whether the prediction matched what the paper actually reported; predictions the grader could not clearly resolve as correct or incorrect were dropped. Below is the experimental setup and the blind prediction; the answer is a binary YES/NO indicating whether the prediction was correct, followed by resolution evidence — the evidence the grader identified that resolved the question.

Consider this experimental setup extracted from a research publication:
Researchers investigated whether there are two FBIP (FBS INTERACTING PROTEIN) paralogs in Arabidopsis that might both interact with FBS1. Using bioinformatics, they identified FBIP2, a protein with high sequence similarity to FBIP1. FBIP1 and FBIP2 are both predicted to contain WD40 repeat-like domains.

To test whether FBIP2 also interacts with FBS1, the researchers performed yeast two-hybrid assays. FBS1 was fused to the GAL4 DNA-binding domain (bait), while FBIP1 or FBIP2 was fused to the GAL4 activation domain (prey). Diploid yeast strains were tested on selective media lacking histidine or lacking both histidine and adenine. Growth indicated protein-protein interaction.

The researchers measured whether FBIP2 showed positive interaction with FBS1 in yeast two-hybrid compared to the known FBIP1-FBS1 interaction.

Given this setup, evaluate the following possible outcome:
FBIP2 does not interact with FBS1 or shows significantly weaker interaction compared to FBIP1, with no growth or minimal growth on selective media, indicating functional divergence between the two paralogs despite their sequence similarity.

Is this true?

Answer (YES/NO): NO